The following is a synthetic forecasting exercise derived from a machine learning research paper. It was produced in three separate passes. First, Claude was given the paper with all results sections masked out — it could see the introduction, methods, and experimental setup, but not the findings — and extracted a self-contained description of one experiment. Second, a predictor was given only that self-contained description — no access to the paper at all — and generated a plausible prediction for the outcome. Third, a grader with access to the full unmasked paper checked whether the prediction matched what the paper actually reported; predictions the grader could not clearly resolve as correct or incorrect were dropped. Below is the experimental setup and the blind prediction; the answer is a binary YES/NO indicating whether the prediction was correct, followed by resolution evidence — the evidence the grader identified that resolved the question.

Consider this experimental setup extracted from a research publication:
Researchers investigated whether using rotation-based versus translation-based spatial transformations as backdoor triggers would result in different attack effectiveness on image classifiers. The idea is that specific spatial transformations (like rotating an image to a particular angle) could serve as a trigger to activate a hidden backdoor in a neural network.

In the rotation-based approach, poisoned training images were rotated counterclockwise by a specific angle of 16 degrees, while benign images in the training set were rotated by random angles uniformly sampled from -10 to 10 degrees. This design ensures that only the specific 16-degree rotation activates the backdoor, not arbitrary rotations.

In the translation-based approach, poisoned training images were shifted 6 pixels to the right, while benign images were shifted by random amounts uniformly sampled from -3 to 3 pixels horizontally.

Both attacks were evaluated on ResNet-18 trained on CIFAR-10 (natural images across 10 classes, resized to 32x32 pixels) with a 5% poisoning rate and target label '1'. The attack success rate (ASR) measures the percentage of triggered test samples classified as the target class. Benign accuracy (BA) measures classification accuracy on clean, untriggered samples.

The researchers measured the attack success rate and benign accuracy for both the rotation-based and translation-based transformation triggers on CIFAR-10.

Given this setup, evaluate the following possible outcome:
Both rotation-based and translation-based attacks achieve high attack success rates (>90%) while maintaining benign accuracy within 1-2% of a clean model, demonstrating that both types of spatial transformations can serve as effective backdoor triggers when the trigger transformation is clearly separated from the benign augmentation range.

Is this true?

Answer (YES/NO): YES